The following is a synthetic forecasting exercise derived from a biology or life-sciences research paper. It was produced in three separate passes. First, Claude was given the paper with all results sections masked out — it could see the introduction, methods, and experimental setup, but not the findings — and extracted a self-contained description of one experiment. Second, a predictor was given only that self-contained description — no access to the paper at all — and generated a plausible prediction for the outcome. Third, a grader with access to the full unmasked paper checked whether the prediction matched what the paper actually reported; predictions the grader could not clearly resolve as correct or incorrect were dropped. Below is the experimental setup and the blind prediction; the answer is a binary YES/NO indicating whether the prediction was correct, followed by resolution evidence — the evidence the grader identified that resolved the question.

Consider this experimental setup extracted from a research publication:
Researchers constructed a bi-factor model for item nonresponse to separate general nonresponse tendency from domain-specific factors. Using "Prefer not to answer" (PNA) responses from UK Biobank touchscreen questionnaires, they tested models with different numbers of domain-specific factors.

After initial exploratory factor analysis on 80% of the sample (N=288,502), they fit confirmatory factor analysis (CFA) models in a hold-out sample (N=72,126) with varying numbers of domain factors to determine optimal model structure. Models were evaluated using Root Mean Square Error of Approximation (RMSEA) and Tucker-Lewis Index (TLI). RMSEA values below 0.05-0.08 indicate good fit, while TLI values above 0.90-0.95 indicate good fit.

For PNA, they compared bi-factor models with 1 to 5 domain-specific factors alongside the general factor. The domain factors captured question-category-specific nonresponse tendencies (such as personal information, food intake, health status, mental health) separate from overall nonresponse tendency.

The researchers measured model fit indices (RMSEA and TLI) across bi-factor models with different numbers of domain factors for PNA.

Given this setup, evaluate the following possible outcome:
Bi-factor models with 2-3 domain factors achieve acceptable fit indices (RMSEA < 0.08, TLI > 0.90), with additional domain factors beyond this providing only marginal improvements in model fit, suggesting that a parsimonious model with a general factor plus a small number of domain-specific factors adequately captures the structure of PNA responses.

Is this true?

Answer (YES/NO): NO